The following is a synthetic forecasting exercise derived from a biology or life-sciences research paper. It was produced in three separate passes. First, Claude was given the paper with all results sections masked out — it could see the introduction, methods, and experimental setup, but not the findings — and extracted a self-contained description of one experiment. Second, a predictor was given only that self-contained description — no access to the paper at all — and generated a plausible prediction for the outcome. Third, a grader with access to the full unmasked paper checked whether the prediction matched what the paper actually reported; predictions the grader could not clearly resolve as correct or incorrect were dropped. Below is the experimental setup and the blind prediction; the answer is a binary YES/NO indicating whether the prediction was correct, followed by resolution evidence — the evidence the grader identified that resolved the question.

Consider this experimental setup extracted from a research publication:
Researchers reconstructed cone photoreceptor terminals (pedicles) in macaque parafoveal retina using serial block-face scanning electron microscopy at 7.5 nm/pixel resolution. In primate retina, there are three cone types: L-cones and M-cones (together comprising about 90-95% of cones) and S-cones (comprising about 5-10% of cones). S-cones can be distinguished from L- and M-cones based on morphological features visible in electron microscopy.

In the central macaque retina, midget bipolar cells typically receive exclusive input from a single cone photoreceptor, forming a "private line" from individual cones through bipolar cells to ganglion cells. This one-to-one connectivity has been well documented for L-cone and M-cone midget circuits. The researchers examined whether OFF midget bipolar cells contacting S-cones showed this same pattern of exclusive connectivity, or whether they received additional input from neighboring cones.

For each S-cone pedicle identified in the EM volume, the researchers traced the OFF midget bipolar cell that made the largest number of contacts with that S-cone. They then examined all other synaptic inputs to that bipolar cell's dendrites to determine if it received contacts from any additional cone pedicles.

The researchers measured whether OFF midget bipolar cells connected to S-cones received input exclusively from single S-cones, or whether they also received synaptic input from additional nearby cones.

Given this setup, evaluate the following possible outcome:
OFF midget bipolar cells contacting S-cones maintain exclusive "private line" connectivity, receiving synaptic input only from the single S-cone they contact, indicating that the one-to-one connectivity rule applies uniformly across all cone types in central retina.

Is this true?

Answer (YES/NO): YES